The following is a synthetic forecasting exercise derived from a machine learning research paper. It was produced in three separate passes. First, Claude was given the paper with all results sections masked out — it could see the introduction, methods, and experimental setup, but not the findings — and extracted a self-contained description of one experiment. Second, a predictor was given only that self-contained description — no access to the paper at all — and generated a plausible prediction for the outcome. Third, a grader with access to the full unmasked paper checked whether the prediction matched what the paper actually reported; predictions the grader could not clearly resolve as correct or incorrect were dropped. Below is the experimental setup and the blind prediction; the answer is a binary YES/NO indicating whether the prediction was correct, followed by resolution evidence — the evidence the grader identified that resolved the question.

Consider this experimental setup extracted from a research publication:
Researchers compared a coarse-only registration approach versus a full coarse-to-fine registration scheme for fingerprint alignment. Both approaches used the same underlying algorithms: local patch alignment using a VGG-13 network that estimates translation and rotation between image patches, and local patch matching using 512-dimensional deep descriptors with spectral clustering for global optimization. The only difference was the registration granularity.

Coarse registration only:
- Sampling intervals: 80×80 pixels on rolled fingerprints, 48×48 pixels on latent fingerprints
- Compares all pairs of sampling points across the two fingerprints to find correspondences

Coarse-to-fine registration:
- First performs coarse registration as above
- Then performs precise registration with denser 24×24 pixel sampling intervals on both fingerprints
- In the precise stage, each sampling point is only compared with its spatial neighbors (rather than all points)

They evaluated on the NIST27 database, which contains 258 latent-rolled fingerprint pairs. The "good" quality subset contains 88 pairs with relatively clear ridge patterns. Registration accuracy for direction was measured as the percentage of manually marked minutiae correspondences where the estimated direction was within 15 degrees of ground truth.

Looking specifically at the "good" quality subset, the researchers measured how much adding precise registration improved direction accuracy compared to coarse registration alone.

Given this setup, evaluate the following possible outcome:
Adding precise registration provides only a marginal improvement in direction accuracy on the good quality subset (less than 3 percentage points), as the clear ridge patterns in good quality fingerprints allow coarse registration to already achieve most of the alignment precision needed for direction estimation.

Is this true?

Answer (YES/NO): YES